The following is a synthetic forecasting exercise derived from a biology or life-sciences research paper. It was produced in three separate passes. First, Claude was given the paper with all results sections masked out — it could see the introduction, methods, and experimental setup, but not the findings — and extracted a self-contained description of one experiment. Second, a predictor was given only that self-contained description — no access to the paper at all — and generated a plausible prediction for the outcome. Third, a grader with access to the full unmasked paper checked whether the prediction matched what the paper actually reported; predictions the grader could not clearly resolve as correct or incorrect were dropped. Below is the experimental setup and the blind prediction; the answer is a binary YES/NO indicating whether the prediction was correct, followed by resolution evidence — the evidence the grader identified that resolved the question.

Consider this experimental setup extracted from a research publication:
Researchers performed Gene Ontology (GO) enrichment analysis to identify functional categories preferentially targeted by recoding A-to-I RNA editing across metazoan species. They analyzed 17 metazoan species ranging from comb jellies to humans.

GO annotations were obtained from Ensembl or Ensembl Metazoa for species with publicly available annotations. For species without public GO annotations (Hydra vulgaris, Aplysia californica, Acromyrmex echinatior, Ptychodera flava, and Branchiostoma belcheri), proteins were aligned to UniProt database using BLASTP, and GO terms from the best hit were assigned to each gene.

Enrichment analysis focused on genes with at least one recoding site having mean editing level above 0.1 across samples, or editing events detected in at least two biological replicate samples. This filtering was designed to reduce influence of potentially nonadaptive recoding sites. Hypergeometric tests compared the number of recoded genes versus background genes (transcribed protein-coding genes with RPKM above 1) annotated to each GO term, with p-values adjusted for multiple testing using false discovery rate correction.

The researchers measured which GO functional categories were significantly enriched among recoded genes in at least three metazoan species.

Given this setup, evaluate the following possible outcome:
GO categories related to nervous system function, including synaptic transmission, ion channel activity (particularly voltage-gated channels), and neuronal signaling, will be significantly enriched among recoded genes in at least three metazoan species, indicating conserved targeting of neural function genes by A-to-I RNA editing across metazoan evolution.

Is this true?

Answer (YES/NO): YES